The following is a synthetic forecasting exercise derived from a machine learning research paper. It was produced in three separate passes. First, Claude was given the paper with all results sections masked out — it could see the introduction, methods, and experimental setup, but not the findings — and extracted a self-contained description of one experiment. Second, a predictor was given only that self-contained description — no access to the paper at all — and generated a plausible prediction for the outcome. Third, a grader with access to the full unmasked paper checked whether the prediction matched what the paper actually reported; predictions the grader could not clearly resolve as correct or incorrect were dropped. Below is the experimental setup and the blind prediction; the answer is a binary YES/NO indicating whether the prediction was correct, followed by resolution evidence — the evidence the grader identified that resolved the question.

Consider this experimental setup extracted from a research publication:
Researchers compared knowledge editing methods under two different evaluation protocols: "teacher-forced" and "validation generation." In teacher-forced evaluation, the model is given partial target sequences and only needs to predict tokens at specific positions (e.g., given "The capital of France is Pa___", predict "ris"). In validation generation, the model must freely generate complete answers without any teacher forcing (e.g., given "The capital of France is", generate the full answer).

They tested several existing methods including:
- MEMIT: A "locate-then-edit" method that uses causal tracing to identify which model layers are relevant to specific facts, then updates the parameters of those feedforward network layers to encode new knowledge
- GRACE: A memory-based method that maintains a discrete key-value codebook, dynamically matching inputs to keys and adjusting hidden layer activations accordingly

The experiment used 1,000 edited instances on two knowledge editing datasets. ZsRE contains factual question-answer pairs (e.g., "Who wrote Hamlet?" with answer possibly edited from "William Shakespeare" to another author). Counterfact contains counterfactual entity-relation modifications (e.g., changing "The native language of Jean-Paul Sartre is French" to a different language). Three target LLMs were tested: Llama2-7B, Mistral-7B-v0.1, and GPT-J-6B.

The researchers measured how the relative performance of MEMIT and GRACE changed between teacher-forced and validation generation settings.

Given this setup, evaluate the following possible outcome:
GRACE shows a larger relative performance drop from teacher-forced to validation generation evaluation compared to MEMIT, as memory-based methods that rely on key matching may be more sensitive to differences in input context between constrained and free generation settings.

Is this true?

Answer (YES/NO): NO